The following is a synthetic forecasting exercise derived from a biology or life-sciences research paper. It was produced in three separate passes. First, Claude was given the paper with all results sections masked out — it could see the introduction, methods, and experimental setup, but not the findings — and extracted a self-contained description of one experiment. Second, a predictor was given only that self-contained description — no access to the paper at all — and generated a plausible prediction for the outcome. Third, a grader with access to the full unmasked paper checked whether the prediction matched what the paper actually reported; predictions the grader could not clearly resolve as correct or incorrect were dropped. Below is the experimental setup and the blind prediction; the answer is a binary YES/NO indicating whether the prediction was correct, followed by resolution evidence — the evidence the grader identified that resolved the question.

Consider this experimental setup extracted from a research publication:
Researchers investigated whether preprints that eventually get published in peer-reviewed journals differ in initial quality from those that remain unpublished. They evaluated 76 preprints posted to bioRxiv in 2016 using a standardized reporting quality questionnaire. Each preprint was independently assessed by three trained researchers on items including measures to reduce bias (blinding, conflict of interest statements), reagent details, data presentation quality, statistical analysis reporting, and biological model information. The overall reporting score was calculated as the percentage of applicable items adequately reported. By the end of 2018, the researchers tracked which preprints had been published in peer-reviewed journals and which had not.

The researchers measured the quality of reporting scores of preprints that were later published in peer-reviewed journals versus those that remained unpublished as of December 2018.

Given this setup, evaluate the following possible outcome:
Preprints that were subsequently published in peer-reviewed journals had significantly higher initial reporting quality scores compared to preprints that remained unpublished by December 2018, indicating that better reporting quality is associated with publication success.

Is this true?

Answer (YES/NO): YES